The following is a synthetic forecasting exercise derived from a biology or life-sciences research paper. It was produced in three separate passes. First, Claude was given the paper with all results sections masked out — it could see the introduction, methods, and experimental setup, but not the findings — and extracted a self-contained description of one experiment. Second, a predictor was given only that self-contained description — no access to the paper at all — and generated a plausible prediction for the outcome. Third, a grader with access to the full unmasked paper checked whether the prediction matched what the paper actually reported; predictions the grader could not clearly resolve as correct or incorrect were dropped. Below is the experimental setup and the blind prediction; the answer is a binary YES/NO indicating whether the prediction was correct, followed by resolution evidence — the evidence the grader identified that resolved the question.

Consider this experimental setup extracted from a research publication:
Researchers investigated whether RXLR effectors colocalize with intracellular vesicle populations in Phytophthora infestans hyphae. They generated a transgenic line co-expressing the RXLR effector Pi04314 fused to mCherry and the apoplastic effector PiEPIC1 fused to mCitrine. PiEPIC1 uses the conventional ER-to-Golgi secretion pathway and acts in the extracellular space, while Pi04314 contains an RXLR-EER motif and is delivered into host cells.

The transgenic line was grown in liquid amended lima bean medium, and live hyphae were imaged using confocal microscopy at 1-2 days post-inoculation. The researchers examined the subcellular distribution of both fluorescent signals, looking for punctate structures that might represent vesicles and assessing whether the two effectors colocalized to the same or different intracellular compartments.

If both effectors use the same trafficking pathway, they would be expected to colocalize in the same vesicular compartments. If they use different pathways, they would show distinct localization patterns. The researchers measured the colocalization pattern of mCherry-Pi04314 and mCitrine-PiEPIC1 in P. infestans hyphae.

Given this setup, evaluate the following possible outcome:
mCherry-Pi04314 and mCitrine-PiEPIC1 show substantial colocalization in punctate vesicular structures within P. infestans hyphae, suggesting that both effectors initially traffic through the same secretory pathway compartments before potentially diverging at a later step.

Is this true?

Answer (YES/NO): NO